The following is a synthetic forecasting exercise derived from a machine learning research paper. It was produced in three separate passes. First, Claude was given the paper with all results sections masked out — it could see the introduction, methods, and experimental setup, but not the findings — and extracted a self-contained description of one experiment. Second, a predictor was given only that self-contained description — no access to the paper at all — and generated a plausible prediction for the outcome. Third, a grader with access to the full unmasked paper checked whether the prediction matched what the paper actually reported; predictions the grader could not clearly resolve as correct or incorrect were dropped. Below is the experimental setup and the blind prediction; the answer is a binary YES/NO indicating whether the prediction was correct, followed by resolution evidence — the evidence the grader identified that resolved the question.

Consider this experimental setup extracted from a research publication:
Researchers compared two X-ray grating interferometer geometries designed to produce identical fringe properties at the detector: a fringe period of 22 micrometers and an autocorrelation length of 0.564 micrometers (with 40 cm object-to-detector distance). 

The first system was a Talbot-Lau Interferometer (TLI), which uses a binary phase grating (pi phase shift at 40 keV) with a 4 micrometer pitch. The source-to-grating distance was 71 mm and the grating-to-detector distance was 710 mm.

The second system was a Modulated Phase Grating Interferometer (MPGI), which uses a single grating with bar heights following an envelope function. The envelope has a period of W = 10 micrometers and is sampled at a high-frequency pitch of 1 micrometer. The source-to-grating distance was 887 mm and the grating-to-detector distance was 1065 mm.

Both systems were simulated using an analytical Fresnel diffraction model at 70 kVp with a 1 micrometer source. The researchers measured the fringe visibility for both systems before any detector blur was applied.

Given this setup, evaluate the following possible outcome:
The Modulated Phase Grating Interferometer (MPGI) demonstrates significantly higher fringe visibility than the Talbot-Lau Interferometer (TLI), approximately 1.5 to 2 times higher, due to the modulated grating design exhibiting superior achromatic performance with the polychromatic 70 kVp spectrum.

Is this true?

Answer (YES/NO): NO